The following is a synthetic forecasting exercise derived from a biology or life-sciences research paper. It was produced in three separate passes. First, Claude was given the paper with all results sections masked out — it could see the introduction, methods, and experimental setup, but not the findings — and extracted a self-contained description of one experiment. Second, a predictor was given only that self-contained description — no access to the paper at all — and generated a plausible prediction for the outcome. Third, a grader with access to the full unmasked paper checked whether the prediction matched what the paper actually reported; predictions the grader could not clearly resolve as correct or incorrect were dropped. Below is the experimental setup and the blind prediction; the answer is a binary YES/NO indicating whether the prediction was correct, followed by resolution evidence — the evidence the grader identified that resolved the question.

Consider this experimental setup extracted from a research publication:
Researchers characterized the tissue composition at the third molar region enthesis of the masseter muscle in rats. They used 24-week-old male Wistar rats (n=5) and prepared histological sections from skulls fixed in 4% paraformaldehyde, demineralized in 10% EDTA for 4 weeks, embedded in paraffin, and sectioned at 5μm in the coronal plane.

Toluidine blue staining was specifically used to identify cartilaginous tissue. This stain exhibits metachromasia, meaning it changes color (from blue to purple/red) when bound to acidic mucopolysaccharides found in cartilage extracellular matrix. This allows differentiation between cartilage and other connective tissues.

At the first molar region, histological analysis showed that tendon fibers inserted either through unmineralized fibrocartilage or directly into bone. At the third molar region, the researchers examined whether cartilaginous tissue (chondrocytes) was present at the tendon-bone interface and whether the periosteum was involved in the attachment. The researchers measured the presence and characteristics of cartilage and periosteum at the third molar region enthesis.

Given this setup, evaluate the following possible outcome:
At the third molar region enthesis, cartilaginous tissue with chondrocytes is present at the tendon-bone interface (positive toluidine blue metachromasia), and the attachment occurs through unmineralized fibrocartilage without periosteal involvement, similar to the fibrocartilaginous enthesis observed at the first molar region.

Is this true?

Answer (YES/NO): NO